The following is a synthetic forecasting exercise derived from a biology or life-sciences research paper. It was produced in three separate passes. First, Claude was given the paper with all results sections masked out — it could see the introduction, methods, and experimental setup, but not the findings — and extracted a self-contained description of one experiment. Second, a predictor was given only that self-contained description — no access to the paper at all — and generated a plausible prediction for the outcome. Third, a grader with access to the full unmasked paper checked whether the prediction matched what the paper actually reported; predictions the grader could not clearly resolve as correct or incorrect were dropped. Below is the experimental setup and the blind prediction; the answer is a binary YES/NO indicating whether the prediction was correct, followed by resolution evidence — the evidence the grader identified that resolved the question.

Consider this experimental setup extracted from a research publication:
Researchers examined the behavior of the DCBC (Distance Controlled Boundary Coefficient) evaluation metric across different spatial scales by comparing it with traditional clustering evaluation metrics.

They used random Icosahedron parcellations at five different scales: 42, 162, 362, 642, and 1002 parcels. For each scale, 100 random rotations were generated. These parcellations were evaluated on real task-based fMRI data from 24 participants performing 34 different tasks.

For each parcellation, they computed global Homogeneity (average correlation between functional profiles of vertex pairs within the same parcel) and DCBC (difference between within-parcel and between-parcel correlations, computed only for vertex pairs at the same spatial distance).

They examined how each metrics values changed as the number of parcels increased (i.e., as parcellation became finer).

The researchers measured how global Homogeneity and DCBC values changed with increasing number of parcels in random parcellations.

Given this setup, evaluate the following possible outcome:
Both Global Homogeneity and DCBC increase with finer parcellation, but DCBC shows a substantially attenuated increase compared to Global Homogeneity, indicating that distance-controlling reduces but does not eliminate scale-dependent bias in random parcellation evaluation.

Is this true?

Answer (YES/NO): NO